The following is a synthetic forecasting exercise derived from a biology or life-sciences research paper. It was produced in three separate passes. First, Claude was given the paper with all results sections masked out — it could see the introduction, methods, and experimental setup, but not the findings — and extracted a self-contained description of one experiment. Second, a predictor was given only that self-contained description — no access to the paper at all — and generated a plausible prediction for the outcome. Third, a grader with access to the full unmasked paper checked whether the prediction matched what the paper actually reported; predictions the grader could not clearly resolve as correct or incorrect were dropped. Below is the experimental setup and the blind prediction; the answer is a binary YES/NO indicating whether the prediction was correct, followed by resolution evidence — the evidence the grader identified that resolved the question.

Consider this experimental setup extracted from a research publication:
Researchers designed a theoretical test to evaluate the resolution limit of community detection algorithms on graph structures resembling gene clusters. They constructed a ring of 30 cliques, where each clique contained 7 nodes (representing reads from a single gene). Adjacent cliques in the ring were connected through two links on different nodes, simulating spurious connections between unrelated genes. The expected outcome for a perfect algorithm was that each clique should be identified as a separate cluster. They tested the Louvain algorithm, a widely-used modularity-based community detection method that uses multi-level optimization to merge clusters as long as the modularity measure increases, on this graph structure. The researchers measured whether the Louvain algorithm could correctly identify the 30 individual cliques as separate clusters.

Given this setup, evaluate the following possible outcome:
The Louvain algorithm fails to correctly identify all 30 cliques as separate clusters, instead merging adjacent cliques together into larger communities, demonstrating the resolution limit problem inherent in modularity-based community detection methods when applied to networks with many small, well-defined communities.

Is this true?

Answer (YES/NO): YES